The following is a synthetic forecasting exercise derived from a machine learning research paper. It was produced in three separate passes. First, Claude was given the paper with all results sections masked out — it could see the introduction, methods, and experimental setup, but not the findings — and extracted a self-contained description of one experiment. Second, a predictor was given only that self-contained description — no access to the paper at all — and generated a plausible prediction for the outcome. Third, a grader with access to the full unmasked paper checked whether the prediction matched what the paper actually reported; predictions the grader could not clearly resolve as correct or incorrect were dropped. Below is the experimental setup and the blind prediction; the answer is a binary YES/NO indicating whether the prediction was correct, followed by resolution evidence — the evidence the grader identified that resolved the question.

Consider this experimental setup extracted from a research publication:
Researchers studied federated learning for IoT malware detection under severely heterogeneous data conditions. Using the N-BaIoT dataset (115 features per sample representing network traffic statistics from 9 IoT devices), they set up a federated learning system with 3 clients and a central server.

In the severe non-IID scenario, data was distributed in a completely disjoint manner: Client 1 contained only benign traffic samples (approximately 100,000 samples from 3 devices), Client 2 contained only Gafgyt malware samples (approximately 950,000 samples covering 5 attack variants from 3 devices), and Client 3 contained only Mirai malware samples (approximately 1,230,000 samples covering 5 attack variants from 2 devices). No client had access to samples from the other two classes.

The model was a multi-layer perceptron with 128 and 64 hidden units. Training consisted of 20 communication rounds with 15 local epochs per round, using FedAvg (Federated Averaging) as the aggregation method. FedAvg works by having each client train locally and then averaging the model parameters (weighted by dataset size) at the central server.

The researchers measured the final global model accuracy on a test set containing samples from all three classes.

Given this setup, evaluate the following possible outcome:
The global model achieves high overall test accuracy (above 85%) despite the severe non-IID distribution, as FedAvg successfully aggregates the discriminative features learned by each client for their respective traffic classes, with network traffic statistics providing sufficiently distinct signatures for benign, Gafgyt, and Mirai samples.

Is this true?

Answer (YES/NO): NO